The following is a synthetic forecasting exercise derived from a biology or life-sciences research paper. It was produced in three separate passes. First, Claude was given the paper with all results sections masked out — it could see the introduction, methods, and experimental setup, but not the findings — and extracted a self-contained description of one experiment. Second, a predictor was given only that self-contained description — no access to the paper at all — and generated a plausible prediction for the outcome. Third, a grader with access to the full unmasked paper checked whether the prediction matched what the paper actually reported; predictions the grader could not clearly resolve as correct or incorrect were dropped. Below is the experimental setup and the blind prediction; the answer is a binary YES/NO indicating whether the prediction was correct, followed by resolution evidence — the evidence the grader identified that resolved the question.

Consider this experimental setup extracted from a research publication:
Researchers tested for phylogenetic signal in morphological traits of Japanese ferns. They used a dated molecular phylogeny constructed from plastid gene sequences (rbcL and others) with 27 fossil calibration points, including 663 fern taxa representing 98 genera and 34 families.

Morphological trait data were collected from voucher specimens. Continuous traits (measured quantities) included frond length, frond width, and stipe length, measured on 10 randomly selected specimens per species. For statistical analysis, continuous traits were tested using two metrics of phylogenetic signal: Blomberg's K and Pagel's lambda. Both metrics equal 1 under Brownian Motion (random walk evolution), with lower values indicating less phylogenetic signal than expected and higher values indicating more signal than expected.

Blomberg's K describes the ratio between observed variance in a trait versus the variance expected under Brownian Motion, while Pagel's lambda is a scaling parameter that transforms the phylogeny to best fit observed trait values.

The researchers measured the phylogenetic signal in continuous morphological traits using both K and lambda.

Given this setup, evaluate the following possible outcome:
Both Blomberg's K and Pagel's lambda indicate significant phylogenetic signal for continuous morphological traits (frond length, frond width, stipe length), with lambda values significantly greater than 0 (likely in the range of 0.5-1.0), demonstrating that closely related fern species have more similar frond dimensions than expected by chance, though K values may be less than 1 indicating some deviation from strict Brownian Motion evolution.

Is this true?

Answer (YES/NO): YES